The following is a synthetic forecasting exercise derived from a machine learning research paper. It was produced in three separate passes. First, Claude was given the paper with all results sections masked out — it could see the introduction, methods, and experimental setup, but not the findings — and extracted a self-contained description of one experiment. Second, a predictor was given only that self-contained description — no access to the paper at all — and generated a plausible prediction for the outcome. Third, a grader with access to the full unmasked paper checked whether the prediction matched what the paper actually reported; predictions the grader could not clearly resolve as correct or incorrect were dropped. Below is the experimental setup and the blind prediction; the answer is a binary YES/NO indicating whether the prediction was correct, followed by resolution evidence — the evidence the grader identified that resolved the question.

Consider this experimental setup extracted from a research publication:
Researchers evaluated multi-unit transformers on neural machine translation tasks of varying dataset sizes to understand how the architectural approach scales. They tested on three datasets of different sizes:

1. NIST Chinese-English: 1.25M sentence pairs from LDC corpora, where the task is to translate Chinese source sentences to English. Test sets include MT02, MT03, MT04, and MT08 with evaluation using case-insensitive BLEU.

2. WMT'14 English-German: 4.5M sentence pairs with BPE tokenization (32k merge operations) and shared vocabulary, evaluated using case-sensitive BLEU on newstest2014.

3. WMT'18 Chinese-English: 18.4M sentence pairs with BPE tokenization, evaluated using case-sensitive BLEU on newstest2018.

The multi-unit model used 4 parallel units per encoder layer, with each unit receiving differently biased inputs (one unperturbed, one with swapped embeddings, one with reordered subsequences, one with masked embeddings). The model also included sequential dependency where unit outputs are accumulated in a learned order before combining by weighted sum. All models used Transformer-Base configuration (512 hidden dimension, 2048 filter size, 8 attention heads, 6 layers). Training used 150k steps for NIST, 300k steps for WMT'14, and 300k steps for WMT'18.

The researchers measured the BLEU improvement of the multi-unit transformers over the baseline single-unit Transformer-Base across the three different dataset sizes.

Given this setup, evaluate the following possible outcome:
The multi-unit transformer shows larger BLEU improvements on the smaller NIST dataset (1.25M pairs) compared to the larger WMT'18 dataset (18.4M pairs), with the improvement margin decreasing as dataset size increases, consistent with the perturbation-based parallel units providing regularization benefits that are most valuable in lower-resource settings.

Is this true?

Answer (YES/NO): NO